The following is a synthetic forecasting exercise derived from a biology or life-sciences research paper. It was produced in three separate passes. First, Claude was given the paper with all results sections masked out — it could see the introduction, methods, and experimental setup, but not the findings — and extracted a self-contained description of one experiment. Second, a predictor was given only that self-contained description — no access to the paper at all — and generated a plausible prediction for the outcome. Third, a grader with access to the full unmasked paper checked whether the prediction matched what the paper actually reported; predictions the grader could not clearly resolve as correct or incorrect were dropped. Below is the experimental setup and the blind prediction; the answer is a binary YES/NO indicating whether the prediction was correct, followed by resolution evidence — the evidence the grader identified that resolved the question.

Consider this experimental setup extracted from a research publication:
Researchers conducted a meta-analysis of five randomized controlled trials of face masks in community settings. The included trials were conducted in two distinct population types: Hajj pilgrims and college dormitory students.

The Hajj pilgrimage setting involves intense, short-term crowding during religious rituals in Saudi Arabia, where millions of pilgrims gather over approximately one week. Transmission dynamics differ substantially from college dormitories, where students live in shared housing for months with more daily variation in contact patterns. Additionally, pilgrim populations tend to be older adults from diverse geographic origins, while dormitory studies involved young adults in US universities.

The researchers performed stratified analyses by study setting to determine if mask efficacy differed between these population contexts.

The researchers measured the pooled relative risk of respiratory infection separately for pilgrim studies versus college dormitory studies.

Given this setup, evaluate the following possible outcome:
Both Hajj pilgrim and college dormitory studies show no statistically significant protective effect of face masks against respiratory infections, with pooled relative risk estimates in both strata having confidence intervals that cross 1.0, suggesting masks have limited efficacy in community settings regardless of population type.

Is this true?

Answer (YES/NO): NO